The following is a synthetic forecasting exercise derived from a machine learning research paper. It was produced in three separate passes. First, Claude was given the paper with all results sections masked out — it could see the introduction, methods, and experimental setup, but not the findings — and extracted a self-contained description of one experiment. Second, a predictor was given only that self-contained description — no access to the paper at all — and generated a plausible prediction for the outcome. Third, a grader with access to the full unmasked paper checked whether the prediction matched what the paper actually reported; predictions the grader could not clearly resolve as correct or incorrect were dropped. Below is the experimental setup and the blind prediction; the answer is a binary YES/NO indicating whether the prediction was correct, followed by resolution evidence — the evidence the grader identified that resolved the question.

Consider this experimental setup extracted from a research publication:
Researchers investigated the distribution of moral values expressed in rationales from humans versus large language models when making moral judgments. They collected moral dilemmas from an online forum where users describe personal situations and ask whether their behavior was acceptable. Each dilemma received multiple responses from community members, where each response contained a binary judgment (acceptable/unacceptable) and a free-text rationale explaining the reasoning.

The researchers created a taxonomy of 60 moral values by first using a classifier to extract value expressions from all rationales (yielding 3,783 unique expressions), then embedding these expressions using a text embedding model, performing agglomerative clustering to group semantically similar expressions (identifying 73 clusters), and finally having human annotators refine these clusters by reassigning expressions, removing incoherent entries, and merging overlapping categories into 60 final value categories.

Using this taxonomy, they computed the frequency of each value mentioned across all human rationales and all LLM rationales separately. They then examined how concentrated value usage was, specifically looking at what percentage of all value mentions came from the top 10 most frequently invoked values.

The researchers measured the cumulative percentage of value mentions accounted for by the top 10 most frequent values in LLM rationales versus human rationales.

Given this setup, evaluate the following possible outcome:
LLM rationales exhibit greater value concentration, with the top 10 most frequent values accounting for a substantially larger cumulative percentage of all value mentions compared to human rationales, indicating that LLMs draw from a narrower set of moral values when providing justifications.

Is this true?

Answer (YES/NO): YES